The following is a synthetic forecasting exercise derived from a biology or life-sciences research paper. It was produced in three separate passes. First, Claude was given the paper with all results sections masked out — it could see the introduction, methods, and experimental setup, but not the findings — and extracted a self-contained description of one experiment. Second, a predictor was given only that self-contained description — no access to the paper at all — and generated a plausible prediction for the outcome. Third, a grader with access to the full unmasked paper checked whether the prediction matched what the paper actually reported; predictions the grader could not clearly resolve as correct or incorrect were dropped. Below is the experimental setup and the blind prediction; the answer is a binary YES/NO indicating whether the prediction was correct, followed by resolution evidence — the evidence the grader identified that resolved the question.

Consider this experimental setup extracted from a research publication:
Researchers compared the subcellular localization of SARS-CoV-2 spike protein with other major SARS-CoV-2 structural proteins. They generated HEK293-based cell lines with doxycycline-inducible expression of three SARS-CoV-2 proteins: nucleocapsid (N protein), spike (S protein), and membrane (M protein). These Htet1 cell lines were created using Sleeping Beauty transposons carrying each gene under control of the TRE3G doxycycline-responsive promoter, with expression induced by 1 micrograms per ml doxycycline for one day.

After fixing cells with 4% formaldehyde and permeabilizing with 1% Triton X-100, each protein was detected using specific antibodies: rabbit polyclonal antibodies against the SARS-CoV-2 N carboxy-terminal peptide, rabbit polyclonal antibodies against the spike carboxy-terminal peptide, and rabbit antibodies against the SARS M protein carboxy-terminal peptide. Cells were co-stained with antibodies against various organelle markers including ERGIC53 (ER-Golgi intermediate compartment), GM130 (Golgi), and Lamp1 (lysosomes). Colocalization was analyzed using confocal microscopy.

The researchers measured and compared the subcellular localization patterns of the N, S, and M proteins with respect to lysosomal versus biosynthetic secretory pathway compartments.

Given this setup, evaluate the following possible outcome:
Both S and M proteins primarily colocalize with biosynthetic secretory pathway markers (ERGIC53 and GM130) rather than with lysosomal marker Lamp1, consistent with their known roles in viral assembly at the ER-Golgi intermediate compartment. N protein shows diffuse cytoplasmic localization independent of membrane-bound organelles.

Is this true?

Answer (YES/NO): NO